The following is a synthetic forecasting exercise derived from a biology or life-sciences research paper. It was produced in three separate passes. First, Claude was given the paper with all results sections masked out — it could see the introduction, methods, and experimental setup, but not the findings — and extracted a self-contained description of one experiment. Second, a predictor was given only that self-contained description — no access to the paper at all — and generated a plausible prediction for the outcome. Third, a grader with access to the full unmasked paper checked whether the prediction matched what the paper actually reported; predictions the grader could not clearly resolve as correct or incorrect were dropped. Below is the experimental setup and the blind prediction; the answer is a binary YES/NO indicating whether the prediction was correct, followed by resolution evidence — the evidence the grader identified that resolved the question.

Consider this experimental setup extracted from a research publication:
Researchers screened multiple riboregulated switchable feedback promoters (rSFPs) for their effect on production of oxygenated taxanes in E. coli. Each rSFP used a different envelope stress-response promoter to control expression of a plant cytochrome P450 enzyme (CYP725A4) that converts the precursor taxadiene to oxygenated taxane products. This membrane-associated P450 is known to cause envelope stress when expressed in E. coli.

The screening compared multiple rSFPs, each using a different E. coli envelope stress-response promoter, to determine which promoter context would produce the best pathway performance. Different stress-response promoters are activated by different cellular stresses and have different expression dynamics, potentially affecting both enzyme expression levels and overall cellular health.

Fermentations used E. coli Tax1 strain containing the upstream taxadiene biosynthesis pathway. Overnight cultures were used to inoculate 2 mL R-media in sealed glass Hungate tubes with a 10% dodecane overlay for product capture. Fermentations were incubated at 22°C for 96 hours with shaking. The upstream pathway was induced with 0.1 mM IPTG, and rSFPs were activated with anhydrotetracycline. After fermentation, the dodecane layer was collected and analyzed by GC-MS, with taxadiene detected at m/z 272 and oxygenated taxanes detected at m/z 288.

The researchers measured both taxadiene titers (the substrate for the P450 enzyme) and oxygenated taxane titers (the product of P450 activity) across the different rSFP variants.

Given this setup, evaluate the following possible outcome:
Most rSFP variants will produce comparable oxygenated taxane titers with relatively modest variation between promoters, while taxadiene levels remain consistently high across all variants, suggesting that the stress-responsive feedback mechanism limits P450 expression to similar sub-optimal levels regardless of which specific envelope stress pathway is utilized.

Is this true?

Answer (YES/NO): NO